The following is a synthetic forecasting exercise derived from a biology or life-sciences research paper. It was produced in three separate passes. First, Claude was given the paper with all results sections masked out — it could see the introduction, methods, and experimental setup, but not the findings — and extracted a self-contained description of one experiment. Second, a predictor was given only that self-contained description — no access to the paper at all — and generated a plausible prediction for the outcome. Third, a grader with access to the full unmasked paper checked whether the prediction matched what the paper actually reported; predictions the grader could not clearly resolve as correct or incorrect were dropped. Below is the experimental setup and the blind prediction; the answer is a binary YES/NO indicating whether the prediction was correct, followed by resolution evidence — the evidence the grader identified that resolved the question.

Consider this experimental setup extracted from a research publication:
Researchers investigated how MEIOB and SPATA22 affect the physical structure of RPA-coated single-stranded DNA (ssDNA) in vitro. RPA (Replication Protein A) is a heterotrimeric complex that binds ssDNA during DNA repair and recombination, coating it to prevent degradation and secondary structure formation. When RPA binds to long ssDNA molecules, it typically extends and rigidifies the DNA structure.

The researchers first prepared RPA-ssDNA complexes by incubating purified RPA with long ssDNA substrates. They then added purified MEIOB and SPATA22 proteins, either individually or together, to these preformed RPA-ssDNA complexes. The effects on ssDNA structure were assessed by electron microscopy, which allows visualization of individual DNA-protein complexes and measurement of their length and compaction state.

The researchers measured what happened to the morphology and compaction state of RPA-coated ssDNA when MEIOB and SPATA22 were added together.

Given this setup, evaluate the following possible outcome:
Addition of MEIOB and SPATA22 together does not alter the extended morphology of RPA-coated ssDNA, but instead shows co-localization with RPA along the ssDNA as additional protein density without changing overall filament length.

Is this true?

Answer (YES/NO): NO